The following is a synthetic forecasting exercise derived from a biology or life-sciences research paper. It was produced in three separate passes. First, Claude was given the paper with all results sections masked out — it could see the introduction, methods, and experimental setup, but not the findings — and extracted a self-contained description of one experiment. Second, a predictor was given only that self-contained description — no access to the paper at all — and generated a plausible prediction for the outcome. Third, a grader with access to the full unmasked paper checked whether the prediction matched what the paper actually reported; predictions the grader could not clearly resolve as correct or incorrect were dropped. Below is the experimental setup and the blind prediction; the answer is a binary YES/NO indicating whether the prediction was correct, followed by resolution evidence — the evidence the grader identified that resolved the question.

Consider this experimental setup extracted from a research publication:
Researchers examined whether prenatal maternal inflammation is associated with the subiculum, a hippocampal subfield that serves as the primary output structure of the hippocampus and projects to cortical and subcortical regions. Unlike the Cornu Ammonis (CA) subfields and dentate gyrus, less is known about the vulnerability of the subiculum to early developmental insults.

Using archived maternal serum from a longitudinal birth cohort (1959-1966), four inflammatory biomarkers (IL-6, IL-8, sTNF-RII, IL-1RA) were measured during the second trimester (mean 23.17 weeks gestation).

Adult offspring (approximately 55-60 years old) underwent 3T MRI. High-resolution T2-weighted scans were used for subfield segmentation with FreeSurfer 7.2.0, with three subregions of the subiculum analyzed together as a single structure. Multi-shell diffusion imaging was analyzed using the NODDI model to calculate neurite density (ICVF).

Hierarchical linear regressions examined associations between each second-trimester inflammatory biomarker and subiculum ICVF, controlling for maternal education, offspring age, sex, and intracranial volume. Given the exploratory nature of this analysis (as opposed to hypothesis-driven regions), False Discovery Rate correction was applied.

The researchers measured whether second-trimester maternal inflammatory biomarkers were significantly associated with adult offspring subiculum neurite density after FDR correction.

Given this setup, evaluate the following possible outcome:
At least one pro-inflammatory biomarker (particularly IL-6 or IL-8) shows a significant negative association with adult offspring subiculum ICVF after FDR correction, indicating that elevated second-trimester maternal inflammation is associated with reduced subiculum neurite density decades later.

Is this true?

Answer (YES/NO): NO